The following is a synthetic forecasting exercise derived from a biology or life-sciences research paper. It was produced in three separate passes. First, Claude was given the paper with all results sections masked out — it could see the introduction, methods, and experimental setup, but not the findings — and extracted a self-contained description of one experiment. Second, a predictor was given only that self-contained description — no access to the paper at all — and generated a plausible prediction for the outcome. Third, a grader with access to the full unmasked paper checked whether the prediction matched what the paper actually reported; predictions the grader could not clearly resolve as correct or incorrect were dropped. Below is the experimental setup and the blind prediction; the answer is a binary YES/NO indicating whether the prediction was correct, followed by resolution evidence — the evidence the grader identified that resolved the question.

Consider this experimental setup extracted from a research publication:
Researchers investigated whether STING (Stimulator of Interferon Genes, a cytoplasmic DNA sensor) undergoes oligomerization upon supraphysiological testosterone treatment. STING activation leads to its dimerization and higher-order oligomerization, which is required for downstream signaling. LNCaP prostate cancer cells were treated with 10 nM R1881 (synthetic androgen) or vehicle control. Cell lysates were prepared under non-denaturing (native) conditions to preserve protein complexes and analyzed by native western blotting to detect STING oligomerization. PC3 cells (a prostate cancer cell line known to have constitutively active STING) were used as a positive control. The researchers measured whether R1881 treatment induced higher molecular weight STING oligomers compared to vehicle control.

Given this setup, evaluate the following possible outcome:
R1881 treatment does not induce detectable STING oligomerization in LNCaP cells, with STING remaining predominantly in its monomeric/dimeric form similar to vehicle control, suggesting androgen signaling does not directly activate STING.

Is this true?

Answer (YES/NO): NO